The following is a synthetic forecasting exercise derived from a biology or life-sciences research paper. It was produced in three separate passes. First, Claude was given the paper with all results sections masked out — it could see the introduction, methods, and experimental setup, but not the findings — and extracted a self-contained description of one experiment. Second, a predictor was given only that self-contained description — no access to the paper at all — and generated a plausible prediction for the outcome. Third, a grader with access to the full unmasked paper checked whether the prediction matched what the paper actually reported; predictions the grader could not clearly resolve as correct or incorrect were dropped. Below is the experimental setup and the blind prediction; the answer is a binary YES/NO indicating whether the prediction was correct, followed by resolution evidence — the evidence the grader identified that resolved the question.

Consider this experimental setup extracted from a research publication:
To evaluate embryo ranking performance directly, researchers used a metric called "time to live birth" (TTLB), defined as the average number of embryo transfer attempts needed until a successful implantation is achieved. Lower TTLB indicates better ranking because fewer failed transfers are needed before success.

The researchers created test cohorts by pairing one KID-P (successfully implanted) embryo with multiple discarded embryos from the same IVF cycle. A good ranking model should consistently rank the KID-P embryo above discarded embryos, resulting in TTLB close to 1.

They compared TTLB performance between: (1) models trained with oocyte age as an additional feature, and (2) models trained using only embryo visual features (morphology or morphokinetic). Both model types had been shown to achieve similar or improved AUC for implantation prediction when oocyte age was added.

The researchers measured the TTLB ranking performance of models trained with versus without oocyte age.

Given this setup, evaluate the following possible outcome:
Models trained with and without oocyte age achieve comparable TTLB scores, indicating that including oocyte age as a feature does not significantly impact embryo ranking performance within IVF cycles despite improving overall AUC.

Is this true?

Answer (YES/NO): NO